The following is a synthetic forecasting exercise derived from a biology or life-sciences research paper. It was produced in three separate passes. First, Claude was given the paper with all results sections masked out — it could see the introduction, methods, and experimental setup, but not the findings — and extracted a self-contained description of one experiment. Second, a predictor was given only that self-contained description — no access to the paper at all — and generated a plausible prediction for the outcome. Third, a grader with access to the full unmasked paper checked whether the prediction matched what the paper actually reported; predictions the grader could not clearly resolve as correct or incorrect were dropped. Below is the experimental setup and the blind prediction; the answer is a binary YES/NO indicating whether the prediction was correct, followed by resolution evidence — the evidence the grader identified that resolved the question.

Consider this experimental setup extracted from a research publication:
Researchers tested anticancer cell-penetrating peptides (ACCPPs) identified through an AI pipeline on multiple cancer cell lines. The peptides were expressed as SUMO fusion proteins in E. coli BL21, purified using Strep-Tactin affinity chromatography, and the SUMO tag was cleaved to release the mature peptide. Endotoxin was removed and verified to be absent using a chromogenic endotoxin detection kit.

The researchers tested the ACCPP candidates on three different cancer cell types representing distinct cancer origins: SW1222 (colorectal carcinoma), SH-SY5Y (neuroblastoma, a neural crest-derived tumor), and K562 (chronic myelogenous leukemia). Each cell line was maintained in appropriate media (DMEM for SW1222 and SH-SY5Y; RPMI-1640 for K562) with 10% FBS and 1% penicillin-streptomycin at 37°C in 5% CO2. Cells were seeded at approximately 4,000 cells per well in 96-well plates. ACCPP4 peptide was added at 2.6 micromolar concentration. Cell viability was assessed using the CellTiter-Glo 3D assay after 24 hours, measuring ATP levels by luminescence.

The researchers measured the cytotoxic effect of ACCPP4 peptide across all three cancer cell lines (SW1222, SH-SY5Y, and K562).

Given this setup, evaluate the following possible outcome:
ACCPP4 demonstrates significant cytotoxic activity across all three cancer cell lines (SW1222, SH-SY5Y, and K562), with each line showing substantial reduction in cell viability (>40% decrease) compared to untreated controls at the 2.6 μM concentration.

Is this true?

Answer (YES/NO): NO